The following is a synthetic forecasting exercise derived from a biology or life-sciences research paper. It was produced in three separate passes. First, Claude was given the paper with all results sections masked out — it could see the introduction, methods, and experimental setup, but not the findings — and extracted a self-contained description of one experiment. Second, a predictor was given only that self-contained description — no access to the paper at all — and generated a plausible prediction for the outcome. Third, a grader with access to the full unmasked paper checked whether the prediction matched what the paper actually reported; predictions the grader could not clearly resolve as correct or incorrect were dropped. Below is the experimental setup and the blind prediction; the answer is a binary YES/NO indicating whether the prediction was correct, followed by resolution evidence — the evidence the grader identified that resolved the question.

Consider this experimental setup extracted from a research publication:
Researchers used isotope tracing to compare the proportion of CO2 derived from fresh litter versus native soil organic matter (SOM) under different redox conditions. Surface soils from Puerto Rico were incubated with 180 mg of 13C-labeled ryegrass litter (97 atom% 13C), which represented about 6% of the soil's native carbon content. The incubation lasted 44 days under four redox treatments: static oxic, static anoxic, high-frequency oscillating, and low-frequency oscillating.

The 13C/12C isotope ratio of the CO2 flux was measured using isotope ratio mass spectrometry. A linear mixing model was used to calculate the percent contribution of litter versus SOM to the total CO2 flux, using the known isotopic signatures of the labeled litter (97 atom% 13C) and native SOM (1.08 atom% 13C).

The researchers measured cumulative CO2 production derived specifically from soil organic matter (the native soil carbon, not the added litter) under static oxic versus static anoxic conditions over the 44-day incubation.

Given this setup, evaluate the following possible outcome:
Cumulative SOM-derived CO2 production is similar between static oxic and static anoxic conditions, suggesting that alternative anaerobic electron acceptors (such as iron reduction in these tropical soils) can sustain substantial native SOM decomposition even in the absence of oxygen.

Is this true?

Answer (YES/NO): NO